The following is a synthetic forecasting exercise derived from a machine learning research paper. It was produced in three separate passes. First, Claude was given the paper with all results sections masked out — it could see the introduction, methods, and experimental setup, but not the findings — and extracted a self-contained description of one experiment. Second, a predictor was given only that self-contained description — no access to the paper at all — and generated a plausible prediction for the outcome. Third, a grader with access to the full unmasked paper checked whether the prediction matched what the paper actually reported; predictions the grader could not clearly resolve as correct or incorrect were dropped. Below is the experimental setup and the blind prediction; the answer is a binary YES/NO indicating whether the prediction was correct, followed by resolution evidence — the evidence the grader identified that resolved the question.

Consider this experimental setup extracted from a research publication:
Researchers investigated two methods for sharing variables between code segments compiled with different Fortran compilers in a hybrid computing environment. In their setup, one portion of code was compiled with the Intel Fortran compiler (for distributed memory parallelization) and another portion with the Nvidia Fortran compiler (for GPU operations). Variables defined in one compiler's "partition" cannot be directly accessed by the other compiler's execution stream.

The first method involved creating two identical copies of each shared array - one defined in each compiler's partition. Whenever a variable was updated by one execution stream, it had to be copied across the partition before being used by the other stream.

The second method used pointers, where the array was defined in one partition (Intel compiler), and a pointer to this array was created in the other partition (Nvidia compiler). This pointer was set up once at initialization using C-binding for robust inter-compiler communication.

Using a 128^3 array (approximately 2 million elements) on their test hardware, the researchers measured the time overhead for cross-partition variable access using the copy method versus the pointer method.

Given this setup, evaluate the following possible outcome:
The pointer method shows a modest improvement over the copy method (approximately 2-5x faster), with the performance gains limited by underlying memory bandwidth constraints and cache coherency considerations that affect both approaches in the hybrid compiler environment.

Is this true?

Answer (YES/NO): NO